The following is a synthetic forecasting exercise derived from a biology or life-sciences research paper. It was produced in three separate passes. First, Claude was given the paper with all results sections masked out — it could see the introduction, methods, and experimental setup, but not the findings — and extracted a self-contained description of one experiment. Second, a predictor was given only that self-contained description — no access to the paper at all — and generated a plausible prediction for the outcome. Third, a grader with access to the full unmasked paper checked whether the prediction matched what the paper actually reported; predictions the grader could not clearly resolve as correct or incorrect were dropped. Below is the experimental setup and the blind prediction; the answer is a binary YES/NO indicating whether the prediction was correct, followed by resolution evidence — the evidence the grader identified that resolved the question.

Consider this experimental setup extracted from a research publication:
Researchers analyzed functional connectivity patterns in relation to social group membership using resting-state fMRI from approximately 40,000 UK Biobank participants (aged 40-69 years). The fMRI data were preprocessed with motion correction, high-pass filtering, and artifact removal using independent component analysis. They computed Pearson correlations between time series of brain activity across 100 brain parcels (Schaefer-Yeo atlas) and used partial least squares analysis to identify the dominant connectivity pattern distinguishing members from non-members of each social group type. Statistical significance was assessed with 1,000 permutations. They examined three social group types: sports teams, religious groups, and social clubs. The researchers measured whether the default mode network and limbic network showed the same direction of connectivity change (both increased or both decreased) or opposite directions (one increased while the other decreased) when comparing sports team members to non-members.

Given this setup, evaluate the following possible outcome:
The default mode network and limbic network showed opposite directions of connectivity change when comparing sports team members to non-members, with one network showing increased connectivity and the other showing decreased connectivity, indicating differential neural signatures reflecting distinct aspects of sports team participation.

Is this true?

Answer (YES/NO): NO